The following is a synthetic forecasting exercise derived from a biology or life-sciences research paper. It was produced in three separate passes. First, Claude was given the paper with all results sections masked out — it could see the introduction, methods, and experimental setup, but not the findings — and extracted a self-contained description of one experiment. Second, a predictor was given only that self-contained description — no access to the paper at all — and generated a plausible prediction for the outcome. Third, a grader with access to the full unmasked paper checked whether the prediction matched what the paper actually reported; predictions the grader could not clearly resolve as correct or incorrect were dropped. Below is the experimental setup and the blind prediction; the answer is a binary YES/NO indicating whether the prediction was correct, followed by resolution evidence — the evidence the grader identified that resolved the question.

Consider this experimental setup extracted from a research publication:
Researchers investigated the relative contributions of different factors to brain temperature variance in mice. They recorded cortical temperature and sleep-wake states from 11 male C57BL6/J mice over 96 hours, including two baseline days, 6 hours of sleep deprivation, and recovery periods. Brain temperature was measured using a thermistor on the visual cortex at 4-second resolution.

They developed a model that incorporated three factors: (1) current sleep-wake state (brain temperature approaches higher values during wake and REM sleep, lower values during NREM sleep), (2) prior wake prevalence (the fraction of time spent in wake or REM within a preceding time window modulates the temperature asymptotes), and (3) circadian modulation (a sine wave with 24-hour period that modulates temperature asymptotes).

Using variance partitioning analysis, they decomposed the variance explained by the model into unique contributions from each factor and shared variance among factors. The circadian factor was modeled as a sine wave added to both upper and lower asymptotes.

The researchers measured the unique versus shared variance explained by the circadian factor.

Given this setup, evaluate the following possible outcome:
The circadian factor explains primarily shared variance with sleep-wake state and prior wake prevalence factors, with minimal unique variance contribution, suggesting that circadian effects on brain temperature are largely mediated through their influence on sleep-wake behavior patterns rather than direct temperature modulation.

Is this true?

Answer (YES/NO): YES